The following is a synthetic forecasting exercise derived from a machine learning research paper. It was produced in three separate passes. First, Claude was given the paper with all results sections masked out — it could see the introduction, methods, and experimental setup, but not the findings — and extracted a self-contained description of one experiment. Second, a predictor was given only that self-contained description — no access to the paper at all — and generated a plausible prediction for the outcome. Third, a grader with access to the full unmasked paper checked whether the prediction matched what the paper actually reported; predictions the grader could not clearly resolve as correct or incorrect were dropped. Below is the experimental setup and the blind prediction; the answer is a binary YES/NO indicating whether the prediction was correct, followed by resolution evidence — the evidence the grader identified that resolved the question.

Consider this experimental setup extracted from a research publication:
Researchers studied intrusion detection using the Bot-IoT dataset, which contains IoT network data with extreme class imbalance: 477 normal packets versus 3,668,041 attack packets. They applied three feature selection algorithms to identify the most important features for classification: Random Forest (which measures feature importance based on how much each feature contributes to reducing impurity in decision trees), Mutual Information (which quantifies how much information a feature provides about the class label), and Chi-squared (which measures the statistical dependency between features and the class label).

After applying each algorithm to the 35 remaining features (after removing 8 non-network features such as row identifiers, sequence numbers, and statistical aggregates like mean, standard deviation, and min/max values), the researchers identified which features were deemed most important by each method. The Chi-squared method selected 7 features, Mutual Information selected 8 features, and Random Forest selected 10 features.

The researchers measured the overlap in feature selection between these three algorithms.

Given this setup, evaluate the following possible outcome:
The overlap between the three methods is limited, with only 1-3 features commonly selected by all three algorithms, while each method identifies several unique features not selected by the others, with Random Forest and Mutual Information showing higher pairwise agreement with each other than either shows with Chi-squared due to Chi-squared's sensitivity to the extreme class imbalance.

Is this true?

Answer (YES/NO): NO